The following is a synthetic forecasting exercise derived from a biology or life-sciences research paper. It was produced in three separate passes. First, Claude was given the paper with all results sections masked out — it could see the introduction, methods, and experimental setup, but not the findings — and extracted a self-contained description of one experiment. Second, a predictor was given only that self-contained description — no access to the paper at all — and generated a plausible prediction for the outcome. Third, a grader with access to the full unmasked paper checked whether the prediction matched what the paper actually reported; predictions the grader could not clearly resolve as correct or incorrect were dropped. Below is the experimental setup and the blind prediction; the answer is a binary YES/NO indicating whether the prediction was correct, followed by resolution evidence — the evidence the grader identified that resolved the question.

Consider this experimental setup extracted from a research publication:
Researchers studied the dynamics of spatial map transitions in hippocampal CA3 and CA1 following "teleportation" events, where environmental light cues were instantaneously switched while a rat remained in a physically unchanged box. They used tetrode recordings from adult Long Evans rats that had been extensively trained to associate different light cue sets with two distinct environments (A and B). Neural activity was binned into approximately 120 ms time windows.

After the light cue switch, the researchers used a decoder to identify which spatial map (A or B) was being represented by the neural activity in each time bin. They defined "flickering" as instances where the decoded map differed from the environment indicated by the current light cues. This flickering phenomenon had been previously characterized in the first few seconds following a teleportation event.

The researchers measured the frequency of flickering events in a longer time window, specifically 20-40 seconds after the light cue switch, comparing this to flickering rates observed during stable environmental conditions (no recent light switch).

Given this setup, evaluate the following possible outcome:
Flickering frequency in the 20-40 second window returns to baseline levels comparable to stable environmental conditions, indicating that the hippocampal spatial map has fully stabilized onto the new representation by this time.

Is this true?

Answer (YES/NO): NO